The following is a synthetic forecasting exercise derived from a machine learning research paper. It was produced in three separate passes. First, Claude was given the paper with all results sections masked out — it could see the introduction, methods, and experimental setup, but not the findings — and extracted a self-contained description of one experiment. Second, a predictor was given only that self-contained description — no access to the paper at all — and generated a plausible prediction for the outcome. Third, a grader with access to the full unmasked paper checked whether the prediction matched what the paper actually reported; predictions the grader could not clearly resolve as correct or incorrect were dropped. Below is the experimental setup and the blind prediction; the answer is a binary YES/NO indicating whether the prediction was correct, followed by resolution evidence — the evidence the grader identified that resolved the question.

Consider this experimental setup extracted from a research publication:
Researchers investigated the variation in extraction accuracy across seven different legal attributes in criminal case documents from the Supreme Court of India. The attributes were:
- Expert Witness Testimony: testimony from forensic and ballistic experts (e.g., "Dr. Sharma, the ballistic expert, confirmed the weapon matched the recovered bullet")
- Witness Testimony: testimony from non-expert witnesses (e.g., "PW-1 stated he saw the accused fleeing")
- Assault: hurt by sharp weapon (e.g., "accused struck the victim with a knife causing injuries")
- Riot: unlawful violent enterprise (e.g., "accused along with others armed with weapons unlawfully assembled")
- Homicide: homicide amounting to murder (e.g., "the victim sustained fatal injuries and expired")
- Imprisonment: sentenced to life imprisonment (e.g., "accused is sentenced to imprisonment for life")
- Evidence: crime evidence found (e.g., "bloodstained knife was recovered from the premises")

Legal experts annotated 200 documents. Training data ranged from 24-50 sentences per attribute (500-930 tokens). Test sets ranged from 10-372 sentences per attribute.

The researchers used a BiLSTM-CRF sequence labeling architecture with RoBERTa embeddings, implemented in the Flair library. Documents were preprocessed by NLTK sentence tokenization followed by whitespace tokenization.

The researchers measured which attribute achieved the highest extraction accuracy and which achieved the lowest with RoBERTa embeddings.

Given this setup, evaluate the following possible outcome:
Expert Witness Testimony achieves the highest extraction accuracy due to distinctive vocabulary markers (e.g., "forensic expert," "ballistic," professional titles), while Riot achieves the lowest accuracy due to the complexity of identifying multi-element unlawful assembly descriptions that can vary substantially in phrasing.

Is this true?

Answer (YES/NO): NO